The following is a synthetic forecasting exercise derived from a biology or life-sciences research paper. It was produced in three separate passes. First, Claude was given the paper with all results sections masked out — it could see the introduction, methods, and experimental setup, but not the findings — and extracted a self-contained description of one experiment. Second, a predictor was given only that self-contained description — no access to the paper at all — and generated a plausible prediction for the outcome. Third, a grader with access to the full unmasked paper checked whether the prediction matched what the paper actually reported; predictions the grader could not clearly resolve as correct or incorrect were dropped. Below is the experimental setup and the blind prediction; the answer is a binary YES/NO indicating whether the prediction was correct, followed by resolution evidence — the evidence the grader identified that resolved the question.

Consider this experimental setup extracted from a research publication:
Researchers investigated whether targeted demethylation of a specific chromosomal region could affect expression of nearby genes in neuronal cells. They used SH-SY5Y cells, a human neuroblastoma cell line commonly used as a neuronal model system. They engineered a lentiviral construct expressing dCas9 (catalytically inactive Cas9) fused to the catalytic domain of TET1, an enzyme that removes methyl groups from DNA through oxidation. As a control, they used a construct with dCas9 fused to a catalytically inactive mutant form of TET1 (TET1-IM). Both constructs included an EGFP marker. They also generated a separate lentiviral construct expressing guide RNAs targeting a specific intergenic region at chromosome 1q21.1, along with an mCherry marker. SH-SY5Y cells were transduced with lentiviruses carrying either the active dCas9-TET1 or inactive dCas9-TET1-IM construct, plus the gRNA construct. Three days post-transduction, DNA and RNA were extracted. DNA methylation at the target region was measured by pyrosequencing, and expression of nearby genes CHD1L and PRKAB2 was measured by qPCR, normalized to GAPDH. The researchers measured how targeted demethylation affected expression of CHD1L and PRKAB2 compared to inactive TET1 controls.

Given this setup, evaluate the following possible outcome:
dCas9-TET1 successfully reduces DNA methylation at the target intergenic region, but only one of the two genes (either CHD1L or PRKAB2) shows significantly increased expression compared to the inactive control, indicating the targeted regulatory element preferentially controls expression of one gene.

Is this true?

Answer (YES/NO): NO